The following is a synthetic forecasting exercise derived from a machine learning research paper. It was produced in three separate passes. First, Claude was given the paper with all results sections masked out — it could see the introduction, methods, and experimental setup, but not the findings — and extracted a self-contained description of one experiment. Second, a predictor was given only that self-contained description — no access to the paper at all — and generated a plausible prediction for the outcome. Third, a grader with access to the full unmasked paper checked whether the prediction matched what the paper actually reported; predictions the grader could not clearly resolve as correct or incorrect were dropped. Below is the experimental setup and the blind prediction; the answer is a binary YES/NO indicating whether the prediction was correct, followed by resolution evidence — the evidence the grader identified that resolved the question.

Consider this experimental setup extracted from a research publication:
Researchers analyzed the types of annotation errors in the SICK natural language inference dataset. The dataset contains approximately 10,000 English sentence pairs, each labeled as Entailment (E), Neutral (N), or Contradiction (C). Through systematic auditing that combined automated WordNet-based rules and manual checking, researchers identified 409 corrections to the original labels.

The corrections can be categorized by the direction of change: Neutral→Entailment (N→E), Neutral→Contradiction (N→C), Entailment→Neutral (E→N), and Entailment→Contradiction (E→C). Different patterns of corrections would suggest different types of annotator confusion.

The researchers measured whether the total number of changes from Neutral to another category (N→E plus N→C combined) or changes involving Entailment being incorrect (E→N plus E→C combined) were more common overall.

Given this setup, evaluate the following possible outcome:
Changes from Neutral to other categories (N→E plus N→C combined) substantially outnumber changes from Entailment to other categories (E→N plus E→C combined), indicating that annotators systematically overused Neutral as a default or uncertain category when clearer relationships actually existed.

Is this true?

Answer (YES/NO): NO